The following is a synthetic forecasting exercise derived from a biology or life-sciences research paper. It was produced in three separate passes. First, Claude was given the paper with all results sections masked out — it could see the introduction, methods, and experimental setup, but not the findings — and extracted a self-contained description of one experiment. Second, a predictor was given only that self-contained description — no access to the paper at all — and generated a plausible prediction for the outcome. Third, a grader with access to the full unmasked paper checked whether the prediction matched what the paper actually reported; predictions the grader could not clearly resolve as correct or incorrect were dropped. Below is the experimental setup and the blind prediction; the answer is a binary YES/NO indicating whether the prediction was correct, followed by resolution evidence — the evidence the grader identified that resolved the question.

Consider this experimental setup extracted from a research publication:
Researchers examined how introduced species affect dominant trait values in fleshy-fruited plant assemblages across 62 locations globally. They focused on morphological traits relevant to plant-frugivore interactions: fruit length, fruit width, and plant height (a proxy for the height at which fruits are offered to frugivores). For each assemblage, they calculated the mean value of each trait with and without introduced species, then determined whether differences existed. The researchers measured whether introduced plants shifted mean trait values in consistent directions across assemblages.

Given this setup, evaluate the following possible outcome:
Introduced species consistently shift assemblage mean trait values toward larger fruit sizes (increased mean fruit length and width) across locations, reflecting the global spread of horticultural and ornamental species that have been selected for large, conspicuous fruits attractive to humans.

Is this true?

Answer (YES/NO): NO